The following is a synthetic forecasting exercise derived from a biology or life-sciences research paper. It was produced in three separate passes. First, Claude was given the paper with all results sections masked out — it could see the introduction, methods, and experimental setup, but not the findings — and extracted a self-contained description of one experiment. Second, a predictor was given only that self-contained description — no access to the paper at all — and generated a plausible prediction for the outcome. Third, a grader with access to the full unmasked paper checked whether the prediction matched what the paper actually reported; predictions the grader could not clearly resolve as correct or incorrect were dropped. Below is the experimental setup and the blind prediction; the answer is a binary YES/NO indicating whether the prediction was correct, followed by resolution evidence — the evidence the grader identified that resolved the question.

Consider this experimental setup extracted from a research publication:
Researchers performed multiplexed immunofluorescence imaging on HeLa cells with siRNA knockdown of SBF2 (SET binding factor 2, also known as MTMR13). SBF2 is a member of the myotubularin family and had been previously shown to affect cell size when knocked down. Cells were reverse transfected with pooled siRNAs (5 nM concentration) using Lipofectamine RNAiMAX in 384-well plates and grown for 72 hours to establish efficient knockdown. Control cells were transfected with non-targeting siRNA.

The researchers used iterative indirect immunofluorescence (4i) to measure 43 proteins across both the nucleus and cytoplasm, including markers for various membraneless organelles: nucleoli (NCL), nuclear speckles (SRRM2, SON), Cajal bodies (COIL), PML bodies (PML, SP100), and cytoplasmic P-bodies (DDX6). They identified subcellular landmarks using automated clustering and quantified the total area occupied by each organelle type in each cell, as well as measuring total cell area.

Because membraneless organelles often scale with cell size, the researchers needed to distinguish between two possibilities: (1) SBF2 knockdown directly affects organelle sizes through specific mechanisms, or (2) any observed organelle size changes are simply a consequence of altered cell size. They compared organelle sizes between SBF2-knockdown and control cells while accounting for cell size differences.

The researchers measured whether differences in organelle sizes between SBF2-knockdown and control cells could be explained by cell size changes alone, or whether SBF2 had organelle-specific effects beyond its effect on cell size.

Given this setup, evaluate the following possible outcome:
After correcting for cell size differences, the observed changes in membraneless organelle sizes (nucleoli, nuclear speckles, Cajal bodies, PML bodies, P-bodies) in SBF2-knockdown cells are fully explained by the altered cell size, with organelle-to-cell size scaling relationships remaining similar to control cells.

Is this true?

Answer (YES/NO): NO